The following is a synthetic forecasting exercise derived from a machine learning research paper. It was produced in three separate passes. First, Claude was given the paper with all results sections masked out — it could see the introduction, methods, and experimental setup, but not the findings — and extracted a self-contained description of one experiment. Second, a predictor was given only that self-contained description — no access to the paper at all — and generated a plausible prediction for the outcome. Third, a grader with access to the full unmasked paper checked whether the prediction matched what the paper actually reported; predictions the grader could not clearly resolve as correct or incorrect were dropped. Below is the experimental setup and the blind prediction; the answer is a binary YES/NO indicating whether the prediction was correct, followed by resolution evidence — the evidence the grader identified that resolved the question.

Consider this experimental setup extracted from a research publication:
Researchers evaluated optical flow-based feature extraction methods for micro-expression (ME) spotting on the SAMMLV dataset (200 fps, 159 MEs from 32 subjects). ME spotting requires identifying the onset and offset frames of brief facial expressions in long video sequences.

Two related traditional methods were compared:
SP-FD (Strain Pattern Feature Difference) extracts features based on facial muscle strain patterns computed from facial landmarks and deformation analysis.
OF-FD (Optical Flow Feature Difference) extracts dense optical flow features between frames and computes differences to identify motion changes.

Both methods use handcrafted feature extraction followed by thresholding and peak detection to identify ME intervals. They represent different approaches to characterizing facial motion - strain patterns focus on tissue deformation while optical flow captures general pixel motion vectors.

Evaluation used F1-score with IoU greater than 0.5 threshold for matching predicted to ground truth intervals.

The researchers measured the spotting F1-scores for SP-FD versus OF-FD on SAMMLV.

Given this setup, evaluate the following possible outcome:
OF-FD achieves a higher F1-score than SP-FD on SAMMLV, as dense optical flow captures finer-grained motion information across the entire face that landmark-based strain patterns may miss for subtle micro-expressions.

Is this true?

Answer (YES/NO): YES